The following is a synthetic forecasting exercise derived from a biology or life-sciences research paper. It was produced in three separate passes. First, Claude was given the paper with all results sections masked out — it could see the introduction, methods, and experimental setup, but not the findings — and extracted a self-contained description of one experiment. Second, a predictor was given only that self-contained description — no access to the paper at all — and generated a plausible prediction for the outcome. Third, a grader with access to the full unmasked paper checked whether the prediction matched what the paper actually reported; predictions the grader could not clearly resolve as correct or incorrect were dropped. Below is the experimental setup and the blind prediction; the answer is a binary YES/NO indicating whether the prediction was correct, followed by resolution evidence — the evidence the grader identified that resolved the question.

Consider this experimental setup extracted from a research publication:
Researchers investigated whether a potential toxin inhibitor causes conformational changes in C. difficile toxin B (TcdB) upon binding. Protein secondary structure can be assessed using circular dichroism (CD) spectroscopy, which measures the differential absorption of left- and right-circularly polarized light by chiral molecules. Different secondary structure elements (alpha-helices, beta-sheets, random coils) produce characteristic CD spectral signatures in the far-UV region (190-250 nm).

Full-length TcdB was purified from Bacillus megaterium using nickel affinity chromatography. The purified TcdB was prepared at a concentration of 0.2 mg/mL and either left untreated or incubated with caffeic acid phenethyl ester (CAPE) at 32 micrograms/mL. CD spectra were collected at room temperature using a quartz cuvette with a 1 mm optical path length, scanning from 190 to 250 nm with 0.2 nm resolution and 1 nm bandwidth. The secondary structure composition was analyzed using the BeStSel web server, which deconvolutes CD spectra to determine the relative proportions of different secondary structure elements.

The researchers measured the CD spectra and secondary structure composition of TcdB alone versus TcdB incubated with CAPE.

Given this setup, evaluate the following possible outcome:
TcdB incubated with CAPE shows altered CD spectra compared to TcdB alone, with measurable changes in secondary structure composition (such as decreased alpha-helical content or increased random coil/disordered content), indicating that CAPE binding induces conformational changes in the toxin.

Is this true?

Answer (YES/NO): NO